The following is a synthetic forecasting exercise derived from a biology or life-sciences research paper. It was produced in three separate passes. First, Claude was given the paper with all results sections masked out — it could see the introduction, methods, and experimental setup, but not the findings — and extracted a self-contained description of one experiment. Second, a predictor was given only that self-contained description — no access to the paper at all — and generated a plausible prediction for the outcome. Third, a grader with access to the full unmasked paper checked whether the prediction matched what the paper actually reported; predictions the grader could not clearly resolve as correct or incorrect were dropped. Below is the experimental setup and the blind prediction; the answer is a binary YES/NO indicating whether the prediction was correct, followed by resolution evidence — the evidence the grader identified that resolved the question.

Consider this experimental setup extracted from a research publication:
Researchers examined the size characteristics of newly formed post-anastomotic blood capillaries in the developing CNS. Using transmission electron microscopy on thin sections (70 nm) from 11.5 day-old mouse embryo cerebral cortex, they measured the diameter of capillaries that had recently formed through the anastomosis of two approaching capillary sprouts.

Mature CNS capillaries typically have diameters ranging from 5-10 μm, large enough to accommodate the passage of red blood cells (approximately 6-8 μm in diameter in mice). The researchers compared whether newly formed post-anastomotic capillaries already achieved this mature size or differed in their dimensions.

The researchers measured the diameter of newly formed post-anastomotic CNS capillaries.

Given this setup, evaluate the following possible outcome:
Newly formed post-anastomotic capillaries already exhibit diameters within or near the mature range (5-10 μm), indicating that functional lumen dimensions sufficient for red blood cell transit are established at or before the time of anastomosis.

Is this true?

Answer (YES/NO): NO